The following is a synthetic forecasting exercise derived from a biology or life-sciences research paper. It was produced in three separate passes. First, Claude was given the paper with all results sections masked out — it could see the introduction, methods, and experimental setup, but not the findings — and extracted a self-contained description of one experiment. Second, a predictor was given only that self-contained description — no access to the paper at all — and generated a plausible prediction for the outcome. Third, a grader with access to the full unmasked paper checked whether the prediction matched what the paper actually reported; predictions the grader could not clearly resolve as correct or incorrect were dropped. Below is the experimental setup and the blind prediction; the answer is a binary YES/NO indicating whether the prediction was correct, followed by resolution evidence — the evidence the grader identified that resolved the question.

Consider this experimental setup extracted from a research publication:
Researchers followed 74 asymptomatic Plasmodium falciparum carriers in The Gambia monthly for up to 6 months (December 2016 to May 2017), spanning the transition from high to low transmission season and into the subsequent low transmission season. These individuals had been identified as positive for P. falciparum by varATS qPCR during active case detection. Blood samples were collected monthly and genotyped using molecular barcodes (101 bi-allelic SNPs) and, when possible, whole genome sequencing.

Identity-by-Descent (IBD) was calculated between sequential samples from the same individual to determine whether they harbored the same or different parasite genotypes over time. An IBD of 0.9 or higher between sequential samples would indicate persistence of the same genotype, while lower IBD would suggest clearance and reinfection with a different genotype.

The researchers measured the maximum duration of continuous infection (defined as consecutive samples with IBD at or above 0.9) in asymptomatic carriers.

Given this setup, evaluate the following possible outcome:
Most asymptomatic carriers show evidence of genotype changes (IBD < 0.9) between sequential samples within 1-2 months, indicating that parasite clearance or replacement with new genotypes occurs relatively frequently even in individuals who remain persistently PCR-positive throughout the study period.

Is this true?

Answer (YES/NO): NO